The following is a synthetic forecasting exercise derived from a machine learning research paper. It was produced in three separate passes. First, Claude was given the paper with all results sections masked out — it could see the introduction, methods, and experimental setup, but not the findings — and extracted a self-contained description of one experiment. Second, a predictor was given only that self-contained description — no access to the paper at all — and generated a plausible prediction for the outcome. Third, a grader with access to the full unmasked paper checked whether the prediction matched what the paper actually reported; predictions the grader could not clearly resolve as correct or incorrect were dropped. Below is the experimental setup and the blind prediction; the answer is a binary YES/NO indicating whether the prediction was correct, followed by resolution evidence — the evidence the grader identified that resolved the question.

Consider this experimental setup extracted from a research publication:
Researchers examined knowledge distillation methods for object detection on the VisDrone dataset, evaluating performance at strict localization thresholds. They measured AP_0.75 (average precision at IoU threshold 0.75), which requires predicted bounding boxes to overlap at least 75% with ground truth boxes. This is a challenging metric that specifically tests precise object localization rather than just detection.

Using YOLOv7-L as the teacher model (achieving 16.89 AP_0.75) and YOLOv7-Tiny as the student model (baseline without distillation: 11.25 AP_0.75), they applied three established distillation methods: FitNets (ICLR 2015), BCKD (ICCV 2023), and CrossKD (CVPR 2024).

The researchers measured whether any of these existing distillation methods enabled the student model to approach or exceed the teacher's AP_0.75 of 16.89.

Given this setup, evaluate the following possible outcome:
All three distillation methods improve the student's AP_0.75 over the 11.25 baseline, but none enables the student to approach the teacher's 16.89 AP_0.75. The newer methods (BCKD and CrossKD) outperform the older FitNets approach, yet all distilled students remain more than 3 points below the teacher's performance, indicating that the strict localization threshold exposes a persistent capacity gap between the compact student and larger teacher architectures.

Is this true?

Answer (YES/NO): NO